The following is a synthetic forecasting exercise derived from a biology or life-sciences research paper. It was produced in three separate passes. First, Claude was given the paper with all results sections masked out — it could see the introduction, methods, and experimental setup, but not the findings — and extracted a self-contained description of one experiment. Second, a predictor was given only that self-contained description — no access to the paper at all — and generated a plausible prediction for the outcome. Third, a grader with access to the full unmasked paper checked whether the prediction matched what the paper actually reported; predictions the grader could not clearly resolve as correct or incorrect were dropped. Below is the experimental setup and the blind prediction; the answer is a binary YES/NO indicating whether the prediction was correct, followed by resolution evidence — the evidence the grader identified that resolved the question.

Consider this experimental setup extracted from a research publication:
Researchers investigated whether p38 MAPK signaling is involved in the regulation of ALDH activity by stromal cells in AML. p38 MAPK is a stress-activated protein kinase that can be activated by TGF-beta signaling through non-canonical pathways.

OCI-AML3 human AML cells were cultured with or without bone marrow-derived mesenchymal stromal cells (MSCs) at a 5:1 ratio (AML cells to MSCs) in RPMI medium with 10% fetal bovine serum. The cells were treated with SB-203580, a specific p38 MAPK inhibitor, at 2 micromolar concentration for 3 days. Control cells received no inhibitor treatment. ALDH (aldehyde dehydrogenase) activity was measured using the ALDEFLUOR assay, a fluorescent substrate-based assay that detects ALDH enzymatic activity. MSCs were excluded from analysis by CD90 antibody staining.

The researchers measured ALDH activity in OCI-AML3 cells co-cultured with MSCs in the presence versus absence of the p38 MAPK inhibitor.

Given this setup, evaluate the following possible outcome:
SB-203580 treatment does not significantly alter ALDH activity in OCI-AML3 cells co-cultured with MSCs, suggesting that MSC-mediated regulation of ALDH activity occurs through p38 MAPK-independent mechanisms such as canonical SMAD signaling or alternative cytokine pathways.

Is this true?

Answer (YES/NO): NO